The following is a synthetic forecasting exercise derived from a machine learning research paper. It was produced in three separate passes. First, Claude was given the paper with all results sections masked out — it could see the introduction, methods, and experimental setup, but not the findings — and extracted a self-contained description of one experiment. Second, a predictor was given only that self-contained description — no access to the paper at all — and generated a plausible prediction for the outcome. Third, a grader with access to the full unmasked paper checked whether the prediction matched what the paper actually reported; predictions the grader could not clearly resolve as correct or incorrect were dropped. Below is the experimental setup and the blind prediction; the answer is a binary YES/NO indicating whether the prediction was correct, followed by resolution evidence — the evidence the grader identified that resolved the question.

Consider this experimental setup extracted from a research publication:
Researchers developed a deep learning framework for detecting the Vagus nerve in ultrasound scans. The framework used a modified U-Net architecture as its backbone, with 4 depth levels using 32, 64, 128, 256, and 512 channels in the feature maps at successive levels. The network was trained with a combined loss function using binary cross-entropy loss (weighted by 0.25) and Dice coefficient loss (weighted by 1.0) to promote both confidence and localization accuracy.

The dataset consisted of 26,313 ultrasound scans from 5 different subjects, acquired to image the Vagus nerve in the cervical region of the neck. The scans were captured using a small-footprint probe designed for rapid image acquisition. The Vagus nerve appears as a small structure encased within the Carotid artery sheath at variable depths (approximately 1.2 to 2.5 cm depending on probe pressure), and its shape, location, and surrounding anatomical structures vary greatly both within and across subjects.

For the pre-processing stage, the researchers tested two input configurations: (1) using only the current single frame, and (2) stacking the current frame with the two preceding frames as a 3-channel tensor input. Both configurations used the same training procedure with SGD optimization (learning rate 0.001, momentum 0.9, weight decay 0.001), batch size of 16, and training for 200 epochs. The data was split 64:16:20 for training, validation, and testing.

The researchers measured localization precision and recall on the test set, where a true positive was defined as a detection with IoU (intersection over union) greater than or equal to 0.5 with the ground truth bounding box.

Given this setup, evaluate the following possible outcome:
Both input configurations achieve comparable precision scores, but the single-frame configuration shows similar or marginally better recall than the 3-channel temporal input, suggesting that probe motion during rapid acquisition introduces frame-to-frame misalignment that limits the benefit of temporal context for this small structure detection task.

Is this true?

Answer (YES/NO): NO